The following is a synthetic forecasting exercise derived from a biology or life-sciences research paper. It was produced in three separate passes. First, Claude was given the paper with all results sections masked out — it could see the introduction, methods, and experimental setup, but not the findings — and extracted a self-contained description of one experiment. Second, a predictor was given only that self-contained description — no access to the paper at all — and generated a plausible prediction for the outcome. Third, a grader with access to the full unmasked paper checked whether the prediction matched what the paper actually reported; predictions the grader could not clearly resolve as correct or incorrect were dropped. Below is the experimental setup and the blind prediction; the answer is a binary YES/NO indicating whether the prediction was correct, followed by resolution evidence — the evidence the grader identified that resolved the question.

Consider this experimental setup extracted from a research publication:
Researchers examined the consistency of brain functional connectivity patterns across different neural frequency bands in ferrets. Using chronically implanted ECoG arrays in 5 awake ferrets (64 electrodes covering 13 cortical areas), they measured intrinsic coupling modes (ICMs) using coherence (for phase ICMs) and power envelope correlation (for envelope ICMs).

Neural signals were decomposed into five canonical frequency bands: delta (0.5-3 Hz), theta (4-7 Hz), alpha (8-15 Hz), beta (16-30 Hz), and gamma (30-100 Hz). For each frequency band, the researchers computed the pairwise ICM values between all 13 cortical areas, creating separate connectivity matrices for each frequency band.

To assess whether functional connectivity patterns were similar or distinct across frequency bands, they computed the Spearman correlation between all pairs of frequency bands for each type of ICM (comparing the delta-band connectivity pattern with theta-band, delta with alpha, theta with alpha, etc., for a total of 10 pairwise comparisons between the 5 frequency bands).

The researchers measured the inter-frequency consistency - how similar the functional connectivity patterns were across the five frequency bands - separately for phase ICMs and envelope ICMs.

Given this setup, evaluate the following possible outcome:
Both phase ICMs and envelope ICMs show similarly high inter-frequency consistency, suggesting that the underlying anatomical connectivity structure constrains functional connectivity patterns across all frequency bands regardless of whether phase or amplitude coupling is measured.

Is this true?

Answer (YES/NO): YES